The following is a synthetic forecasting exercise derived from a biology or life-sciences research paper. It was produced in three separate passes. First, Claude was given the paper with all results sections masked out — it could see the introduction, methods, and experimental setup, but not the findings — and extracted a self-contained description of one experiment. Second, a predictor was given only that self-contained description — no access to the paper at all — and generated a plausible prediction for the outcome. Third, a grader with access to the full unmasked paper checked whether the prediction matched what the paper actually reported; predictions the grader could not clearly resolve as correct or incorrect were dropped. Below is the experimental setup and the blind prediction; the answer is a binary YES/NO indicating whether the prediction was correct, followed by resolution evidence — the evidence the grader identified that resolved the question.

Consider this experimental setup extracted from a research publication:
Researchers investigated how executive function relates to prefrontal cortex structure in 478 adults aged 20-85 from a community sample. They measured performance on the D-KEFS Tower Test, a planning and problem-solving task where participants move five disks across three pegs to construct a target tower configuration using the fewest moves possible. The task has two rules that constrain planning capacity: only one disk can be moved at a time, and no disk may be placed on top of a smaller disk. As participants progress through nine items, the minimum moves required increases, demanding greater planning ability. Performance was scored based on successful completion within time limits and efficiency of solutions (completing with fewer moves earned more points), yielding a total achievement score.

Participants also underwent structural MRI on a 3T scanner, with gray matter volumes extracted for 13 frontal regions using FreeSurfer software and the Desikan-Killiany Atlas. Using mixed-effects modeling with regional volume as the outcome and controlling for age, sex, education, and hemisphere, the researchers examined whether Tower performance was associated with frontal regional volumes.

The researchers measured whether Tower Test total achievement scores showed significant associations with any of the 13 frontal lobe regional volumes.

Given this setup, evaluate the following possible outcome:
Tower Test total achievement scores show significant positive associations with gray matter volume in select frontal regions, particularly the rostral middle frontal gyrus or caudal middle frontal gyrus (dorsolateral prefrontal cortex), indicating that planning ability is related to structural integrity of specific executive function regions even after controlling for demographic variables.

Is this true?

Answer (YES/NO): NO